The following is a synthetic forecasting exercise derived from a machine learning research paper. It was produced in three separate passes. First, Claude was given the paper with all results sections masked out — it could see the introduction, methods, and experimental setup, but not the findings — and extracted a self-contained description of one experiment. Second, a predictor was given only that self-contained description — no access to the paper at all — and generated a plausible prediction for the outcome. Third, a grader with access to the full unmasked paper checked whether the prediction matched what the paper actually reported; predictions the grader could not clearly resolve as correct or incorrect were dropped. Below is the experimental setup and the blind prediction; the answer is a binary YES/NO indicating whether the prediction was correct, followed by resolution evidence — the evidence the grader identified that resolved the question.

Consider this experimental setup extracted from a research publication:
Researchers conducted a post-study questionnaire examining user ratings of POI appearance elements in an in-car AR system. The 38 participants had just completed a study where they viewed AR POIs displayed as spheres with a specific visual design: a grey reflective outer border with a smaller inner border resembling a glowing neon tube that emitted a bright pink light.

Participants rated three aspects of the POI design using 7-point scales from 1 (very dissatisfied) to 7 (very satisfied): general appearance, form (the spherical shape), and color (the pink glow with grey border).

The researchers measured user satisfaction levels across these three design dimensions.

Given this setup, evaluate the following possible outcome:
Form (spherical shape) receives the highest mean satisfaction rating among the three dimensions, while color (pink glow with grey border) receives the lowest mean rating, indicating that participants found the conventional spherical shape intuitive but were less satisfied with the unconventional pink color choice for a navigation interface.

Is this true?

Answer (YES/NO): YES